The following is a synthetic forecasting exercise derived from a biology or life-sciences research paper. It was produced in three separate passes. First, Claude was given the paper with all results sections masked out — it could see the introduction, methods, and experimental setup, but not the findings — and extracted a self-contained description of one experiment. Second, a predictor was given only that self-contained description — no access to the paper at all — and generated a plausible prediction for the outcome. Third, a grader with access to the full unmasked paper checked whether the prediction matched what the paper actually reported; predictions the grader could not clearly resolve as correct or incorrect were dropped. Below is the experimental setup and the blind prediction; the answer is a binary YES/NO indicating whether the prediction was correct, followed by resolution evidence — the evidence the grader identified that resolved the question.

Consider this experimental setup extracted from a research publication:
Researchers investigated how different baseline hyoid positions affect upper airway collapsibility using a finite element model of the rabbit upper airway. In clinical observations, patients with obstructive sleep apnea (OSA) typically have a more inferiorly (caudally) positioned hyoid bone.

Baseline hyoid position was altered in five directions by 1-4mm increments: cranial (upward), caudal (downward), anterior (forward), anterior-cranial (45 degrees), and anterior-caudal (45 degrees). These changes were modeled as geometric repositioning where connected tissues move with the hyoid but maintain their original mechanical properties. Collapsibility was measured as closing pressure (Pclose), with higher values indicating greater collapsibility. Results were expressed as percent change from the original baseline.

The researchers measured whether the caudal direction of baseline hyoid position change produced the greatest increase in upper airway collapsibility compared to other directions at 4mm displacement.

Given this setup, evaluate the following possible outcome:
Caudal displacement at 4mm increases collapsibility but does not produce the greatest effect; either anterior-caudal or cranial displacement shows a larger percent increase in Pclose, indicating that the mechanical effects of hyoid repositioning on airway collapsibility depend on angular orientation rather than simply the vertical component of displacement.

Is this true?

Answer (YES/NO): NO